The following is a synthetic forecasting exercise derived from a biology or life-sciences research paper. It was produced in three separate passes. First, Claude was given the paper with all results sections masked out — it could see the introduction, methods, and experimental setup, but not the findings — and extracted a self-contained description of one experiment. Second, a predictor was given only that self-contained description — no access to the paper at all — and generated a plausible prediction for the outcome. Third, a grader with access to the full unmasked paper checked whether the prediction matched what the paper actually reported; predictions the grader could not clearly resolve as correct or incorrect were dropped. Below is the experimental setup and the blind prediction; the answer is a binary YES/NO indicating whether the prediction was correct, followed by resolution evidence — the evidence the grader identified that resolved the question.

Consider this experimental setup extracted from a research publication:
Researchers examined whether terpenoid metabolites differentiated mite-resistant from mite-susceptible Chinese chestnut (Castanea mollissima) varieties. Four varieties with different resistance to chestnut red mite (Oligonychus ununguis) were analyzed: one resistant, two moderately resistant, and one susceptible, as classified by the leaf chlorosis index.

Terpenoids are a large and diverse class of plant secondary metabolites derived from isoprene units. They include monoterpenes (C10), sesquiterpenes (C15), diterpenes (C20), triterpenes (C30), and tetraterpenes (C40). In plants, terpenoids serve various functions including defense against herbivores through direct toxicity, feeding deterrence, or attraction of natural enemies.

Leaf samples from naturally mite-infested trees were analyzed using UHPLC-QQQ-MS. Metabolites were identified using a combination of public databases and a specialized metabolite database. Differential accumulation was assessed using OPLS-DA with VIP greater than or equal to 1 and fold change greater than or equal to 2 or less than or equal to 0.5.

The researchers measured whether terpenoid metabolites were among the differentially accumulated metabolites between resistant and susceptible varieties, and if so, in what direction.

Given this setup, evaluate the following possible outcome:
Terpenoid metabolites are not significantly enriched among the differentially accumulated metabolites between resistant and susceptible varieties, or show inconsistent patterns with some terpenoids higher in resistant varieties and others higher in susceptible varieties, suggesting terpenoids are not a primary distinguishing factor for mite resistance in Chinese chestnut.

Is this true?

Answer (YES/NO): YES